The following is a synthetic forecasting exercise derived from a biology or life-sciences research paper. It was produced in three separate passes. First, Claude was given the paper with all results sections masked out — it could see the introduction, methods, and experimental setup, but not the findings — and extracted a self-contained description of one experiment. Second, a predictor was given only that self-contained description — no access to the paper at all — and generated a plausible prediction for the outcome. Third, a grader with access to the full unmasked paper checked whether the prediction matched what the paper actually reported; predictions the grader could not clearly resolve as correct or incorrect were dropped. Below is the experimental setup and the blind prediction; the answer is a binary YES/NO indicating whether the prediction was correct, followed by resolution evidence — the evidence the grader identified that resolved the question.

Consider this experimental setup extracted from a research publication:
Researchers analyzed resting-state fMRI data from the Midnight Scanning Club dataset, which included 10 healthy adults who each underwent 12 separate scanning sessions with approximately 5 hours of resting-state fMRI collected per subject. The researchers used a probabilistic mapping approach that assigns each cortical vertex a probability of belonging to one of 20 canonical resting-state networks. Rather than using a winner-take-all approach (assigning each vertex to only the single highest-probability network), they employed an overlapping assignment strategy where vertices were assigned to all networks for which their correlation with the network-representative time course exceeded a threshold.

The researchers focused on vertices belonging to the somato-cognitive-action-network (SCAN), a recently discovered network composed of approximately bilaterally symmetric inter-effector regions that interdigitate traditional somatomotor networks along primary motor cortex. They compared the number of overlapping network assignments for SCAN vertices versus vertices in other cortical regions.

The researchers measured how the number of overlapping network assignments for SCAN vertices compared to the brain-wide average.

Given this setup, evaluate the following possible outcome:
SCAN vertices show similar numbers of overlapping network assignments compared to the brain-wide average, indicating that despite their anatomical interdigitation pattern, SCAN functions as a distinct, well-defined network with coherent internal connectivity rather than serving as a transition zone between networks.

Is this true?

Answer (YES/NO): NO